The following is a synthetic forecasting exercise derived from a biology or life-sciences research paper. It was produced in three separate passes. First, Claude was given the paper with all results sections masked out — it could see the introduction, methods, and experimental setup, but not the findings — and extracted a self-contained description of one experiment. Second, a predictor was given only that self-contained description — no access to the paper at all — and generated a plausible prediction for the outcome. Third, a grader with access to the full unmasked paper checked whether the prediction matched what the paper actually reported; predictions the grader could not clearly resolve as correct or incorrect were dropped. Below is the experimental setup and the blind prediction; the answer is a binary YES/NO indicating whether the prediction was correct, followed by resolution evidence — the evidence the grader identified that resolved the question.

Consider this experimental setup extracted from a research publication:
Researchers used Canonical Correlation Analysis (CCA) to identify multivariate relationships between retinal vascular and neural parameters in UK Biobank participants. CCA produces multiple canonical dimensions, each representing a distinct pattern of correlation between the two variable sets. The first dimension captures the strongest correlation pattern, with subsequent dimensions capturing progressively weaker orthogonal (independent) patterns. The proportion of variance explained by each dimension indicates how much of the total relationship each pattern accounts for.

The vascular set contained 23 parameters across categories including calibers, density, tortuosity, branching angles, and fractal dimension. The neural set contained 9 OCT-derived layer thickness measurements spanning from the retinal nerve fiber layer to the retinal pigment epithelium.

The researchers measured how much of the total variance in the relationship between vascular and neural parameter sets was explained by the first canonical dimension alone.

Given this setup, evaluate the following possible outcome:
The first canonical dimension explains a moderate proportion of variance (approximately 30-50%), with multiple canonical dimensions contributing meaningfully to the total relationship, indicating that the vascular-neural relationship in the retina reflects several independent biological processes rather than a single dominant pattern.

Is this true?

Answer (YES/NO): YES